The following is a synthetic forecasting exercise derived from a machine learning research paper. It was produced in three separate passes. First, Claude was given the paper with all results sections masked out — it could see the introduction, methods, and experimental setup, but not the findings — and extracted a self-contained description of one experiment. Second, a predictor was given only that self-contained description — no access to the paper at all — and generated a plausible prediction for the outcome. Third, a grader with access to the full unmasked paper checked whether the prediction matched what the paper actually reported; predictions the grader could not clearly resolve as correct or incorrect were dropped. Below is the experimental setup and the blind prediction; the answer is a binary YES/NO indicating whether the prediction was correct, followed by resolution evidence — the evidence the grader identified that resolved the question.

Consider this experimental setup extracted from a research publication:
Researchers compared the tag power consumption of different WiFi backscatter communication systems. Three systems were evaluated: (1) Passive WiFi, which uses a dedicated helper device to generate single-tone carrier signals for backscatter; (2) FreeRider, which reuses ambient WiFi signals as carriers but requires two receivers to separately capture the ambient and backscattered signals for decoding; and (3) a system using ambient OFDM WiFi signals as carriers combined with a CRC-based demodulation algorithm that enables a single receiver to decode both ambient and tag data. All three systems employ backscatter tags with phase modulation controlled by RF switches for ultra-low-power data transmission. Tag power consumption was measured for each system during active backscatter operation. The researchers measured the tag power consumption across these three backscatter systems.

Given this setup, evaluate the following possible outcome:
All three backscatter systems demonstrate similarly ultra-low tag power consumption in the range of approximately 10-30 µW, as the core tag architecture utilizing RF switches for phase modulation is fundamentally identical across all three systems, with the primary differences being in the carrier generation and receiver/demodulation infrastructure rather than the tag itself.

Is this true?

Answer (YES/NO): NO